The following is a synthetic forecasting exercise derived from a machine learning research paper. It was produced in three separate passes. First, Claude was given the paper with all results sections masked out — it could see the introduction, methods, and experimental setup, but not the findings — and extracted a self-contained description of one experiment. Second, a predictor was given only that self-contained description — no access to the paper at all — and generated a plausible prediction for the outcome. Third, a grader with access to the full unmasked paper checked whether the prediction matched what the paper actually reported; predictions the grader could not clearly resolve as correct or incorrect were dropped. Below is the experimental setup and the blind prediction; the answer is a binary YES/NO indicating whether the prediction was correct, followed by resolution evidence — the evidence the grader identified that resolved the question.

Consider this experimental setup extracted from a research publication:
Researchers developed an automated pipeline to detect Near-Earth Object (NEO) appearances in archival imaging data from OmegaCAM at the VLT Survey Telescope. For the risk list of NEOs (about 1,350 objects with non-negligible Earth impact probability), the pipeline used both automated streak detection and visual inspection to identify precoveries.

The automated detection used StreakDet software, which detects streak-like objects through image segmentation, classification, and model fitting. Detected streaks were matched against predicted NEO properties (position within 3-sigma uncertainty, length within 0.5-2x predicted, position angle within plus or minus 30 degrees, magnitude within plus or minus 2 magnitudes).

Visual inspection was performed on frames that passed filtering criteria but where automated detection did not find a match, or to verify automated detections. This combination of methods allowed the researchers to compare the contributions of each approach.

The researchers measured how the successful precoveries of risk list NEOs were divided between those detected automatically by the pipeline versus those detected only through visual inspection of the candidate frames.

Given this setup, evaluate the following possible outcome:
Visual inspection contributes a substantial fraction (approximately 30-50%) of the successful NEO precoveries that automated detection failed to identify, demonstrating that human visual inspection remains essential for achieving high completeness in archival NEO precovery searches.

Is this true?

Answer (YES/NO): YES